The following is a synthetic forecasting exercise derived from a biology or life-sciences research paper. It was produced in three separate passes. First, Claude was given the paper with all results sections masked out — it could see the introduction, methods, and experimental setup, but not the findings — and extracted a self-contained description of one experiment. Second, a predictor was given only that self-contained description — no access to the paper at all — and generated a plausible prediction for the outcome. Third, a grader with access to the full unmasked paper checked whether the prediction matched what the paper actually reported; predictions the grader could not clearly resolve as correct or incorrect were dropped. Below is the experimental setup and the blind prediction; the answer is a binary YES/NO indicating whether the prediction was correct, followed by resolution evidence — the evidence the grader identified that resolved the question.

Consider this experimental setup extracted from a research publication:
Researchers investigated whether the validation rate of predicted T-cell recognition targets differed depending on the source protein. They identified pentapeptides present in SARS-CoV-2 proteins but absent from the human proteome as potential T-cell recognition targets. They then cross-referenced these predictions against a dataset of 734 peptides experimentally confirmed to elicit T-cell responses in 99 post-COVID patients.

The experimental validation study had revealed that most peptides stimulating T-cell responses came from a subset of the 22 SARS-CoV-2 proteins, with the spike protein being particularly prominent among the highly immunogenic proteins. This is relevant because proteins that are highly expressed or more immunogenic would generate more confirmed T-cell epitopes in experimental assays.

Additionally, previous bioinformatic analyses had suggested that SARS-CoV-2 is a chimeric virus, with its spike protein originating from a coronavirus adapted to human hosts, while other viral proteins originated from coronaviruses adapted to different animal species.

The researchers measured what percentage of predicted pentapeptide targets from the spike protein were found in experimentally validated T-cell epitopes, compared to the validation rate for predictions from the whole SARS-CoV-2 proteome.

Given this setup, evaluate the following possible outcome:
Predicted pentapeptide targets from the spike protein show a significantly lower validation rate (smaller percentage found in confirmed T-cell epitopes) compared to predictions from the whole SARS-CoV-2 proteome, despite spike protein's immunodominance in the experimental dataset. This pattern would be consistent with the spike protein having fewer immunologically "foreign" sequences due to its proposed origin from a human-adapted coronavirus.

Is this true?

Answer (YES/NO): NO